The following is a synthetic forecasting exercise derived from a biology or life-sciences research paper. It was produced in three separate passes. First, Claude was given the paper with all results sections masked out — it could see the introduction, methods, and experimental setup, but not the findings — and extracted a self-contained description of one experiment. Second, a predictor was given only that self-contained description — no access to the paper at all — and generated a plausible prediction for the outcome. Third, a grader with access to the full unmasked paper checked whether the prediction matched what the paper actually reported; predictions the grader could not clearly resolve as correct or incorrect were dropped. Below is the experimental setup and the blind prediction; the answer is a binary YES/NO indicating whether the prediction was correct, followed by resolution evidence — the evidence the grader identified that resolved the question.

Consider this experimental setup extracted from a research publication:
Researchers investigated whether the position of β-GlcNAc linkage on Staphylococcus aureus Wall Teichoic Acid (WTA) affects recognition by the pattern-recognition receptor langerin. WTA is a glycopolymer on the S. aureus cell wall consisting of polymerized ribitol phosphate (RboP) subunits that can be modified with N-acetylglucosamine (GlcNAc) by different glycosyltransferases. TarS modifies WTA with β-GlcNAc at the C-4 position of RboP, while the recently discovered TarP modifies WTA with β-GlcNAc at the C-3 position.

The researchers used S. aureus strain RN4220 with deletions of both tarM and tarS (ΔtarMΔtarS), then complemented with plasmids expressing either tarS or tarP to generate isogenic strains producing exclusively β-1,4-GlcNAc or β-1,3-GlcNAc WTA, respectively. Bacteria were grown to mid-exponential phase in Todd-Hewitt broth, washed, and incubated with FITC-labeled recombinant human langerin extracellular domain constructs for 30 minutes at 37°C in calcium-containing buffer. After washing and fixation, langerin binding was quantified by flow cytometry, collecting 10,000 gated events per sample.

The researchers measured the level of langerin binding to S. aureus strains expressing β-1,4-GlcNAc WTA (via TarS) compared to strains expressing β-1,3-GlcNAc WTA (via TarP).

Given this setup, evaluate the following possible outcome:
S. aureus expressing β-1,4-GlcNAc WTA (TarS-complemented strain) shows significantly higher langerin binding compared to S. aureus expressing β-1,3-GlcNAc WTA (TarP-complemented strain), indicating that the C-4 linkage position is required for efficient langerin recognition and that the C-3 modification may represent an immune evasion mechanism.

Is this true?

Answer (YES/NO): NO